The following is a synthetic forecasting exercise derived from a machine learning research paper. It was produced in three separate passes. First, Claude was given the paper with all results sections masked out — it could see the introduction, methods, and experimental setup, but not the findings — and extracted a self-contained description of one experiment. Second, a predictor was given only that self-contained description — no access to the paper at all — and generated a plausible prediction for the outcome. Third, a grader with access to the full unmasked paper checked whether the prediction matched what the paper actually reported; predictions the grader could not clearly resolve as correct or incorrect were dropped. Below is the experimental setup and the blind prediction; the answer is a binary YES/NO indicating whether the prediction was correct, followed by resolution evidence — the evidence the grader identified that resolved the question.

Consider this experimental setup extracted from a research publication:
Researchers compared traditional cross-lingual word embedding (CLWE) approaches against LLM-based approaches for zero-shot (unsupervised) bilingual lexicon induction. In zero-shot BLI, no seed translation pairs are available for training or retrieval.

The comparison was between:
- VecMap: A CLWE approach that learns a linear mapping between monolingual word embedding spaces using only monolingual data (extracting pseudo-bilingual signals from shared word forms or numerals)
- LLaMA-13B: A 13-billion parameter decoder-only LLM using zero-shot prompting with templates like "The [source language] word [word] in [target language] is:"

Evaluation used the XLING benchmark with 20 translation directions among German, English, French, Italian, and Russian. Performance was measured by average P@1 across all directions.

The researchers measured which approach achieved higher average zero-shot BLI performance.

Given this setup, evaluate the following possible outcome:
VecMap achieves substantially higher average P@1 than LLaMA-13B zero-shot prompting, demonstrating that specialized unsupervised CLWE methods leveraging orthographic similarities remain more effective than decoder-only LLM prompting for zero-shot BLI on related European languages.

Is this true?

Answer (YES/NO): NO